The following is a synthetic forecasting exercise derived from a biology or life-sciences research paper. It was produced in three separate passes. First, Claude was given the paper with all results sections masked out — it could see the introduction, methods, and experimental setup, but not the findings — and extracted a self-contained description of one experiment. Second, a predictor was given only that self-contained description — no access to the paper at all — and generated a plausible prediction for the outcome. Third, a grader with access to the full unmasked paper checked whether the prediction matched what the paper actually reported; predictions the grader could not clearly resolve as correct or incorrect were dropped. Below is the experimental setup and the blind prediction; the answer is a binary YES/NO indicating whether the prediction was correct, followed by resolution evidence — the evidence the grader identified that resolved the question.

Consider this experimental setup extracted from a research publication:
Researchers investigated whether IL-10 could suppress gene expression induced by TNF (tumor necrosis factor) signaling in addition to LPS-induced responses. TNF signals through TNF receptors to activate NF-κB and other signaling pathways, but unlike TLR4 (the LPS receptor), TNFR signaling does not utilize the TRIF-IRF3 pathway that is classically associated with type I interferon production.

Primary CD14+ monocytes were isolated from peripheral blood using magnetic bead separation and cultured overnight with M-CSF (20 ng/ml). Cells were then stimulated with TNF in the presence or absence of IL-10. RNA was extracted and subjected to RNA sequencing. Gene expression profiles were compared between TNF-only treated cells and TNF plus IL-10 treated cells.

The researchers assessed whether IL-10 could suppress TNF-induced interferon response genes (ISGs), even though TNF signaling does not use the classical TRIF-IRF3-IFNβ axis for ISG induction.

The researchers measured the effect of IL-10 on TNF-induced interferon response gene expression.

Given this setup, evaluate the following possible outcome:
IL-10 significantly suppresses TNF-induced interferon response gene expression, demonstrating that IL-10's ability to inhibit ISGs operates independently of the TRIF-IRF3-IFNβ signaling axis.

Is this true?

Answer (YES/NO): YES